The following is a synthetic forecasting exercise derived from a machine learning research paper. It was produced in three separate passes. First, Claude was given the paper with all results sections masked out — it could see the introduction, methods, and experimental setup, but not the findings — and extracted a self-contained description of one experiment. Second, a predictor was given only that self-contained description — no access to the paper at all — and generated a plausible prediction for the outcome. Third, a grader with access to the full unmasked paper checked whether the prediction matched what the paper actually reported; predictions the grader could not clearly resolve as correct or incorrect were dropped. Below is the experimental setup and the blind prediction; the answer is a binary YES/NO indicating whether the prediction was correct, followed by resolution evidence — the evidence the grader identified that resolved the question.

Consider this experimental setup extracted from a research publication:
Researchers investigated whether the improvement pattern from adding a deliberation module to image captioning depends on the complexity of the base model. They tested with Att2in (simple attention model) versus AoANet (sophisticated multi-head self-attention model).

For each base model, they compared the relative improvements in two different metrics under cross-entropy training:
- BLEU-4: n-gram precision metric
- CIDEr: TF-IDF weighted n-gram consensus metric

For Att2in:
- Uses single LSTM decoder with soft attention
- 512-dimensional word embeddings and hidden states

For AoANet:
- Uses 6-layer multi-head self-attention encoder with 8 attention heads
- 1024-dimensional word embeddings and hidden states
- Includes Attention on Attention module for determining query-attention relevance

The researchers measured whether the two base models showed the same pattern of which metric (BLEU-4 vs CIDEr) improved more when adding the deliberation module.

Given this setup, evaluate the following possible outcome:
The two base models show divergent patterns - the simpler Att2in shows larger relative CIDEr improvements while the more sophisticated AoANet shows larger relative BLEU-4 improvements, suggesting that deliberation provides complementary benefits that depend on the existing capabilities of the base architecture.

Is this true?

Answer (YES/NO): YES